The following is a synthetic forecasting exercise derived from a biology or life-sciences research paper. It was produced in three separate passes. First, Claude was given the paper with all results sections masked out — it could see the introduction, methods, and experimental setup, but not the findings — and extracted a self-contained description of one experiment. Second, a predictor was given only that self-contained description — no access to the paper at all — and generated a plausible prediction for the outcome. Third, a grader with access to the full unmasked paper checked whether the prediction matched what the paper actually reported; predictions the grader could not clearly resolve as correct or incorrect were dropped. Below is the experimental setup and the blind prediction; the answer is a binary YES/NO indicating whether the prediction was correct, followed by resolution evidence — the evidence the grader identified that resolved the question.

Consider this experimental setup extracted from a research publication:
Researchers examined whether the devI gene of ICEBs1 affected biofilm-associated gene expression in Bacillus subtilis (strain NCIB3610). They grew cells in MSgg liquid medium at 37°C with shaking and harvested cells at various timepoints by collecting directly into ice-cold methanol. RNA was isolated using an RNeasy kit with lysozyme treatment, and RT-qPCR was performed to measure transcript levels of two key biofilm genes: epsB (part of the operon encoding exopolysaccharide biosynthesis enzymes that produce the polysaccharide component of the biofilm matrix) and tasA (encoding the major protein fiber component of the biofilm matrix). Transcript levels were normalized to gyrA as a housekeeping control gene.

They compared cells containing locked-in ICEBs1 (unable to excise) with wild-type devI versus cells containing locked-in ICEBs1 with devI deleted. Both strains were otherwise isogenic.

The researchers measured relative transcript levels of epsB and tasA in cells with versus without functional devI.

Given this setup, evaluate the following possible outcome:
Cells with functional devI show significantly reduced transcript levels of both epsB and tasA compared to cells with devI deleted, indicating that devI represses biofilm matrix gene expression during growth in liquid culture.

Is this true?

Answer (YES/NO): YES